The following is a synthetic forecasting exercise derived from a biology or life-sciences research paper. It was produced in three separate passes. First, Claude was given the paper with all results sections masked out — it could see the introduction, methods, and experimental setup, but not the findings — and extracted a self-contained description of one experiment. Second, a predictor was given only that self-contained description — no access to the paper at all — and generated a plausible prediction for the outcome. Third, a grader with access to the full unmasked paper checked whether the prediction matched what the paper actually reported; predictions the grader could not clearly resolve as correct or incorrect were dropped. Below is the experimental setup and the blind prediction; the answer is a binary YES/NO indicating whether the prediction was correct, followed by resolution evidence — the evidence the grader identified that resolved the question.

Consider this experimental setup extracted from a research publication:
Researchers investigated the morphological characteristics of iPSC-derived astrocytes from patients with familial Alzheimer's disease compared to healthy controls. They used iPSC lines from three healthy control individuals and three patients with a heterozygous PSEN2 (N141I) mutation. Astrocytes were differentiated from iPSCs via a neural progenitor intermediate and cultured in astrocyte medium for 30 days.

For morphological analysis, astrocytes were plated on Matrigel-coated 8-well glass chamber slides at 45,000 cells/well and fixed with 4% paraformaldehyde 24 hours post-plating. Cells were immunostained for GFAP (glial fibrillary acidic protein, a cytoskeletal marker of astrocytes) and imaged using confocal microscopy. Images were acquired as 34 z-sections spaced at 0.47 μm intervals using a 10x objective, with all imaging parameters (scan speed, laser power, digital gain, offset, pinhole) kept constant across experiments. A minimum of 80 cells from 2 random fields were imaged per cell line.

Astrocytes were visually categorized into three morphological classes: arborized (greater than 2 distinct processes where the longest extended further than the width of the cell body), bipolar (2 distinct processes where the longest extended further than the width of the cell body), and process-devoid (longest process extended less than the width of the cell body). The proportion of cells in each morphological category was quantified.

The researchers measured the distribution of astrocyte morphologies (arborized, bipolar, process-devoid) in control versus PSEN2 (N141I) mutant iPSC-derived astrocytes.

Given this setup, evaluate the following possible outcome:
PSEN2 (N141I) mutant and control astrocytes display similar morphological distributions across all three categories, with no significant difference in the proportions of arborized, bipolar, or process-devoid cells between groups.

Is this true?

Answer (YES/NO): NO